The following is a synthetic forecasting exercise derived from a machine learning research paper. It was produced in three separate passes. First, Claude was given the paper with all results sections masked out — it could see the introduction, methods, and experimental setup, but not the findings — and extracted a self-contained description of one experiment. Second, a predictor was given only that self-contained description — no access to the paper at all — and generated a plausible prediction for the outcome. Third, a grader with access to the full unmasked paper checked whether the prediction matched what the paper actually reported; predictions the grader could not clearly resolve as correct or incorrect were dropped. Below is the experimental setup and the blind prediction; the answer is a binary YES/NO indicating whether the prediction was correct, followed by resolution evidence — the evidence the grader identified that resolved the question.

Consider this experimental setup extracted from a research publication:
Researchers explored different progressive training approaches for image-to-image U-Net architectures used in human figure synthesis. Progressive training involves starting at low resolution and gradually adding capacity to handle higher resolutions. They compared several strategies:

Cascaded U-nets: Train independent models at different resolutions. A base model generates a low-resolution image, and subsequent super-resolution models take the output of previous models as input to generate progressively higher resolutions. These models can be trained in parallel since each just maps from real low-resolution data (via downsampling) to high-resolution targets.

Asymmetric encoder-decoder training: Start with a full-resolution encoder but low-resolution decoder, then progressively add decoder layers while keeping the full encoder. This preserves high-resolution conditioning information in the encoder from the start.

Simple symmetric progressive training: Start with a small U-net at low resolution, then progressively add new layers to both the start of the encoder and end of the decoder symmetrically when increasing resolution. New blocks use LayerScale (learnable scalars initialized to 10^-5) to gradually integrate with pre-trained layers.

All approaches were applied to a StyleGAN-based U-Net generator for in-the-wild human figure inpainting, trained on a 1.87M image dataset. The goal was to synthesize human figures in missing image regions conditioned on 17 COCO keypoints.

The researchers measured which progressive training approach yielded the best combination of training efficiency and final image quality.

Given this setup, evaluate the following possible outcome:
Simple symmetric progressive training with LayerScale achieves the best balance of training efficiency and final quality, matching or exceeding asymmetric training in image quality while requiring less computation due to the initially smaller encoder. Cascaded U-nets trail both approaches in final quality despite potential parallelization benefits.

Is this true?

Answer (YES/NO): YES